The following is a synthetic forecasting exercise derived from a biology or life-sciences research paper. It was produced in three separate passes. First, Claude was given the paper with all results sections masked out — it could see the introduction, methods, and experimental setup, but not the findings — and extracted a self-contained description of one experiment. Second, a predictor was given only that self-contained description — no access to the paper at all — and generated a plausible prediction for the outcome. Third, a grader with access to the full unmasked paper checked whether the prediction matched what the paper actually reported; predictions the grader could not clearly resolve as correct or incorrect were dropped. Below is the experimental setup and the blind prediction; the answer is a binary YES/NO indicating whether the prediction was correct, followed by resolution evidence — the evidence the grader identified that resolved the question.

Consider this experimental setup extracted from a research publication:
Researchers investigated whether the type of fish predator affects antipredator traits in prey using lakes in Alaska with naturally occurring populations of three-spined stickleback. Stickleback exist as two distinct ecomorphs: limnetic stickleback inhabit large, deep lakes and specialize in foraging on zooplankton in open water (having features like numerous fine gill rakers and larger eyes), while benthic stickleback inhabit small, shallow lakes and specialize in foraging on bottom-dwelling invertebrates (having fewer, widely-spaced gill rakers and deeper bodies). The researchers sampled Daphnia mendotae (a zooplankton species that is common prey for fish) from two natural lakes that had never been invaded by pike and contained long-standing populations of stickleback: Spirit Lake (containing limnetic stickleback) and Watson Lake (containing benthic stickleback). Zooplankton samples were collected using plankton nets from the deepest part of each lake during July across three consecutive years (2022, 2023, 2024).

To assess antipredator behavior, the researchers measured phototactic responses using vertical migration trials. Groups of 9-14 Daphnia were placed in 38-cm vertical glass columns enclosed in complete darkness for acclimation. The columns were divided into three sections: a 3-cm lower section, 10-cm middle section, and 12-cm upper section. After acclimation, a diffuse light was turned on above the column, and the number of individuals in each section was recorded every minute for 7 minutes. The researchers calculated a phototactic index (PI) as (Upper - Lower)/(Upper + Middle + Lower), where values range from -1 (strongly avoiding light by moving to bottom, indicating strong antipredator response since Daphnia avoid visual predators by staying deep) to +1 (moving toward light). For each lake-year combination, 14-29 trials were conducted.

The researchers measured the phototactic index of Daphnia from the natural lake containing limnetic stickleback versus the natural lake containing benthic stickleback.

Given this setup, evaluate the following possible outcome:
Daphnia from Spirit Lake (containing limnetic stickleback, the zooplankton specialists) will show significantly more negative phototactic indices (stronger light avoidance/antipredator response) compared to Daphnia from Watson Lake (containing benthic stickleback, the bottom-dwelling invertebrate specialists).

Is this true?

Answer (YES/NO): NO